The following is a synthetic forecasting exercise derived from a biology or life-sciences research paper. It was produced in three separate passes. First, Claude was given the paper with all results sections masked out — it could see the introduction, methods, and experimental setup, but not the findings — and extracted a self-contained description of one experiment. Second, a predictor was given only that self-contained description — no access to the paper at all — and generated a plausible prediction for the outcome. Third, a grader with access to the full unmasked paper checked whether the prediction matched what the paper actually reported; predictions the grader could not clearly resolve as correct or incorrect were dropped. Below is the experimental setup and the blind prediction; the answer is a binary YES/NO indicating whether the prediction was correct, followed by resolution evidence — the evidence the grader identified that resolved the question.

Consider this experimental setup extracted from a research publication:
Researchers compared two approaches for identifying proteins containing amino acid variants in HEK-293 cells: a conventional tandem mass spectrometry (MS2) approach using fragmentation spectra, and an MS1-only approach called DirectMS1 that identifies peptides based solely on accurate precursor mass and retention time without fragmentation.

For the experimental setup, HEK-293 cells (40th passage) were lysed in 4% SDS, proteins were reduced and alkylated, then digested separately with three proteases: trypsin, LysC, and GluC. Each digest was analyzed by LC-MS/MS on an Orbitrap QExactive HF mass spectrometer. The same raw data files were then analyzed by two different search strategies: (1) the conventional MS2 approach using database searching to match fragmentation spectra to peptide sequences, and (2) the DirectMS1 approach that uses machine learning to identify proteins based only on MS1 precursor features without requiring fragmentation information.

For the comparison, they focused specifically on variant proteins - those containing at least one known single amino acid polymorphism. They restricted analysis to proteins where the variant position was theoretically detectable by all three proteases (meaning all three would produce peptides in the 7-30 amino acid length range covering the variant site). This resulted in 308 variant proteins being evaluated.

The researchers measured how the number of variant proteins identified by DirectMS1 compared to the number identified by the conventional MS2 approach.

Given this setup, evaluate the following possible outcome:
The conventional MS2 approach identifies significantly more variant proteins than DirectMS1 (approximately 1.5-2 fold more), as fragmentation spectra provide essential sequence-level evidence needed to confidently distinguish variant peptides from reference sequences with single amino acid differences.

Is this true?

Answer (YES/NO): NO